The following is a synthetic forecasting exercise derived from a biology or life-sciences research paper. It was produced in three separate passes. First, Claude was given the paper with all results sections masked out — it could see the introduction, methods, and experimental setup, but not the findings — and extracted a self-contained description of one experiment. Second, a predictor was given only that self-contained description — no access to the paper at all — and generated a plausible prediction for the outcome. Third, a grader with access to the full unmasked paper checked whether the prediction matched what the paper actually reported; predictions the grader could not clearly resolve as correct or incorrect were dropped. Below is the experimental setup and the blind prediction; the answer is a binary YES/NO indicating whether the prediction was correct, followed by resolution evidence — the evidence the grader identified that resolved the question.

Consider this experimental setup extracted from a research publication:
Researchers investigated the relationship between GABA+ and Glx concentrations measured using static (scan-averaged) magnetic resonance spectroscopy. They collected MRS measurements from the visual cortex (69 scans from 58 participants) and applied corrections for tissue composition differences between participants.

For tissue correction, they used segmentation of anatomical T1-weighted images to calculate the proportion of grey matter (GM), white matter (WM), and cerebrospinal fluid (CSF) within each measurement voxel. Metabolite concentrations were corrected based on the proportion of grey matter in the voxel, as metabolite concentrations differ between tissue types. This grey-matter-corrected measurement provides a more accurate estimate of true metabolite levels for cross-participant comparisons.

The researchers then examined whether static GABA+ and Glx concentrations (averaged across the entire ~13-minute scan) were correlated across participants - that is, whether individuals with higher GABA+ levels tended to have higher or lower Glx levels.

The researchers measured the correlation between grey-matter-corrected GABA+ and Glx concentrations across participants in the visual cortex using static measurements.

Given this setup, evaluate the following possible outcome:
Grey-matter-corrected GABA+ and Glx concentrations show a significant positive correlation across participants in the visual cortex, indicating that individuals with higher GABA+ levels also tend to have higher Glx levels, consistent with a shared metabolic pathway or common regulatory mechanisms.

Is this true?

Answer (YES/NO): NO